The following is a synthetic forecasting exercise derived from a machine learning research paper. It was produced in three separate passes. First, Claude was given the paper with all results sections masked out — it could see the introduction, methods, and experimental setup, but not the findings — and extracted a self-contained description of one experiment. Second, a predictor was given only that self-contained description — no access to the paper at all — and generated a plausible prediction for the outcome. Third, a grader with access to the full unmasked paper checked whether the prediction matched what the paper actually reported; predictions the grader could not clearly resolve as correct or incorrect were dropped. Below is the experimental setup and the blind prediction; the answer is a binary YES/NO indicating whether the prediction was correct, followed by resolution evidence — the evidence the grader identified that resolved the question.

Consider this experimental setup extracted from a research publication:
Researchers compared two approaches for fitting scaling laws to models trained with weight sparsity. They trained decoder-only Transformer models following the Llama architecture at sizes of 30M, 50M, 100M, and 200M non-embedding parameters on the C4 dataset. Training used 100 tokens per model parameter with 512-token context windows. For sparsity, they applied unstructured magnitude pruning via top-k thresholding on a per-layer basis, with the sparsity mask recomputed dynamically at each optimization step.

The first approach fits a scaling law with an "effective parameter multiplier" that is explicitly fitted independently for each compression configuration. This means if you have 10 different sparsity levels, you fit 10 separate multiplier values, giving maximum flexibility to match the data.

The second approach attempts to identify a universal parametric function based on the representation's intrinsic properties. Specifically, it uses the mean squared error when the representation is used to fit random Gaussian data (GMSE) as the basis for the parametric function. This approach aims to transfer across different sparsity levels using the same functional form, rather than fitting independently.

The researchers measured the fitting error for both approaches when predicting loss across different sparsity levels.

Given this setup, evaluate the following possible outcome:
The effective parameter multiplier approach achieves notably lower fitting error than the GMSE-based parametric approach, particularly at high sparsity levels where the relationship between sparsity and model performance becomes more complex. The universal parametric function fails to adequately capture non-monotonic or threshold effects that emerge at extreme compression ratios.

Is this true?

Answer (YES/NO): NO